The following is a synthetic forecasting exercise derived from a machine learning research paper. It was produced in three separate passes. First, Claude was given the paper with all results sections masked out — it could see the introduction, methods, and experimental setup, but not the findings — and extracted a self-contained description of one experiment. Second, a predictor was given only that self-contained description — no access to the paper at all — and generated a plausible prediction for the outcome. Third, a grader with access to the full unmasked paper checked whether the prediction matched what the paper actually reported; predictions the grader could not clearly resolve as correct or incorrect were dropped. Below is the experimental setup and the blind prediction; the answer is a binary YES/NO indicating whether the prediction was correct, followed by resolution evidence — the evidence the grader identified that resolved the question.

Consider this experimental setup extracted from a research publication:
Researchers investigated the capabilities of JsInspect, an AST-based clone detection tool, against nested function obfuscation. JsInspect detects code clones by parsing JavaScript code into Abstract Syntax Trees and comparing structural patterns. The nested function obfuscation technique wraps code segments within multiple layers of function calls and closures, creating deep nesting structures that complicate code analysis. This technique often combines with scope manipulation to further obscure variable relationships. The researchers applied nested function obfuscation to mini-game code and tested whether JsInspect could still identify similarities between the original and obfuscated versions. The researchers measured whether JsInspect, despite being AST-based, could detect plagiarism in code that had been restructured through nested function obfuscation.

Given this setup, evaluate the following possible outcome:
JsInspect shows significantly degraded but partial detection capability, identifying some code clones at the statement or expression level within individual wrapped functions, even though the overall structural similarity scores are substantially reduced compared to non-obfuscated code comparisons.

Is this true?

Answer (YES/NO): NO